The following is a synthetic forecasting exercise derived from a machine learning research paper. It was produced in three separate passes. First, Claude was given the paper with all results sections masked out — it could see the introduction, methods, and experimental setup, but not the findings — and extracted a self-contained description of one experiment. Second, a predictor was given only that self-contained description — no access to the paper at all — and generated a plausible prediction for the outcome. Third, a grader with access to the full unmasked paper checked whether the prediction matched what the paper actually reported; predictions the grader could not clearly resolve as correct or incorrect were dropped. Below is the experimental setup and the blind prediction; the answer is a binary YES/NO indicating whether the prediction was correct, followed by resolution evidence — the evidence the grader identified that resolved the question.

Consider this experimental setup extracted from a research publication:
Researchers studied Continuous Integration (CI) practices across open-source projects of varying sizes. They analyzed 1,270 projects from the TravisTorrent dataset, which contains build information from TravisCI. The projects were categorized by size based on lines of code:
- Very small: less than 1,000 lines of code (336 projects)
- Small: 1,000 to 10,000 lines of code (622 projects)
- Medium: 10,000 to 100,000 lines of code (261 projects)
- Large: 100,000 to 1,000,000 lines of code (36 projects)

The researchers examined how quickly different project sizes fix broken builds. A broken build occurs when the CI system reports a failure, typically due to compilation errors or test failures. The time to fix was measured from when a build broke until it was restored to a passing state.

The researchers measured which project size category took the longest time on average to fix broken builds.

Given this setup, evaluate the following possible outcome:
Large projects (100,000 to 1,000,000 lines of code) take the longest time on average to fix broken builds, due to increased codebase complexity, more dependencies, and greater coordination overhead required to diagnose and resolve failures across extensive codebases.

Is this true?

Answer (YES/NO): NO